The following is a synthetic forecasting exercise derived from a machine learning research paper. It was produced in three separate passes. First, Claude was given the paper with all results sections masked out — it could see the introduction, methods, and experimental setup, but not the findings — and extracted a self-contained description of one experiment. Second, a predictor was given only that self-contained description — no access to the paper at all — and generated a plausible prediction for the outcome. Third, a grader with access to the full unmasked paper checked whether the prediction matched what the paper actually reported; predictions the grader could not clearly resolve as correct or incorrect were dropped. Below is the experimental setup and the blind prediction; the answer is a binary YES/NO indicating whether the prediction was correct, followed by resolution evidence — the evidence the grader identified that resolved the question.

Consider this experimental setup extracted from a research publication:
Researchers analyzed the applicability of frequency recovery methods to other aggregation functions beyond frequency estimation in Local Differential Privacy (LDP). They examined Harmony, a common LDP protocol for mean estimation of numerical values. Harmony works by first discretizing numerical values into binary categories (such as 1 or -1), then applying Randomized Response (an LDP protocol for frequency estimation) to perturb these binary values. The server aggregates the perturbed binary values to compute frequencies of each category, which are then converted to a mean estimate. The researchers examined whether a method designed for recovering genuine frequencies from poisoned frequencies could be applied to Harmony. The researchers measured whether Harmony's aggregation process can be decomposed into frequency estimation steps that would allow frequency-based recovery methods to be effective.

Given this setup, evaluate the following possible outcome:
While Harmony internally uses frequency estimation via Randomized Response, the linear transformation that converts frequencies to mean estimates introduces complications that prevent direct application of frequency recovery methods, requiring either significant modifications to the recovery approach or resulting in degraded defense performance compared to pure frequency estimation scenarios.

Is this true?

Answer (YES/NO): NO